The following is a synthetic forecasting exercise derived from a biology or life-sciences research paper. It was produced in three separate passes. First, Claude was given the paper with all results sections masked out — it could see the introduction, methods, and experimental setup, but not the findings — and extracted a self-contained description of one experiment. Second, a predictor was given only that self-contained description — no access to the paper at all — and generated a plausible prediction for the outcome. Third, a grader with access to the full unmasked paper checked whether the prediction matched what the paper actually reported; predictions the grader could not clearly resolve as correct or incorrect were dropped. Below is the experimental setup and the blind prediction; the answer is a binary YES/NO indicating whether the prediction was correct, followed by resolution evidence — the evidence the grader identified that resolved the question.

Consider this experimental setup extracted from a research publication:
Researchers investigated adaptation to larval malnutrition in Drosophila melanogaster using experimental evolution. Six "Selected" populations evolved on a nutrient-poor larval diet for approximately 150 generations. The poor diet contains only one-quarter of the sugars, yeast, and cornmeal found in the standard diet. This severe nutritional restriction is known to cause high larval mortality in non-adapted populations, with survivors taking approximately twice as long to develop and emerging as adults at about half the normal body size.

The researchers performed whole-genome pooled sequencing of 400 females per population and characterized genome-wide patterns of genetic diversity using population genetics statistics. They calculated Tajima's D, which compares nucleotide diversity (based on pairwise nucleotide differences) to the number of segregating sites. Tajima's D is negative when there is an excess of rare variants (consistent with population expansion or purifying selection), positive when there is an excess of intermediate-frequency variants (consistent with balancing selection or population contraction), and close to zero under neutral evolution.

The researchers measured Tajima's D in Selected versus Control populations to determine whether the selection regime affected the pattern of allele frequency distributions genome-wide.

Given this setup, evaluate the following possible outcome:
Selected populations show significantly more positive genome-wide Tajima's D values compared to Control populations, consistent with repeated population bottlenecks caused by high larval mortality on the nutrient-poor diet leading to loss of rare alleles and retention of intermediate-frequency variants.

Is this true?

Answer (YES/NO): NO